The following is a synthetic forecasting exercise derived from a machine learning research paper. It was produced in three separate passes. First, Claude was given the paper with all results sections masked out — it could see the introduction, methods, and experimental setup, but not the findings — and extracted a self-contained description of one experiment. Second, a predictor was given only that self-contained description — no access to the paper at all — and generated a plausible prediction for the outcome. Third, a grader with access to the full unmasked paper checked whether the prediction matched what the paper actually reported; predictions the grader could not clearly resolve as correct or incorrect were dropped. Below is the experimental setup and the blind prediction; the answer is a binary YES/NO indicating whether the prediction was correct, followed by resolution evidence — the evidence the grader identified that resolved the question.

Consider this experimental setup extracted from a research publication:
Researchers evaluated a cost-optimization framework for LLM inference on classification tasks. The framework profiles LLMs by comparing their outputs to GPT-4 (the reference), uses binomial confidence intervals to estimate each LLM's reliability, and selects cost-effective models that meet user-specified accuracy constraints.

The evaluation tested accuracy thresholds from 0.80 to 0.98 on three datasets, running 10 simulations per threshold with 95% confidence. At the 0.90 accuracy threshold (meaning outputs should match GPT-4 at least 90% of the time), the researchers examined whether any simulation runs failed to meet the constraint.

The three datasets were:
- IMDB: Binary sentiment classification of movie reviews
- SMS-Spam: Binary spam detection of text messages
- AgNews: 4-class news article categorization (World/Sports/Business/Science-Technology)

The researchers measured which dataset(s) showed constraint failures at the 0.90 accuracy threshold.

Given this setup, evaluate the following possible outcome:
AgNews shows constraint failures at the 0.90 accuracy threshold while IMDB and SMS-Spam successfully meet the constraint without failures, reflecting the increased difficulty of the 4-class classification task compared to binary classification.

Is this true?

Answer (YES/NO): YES